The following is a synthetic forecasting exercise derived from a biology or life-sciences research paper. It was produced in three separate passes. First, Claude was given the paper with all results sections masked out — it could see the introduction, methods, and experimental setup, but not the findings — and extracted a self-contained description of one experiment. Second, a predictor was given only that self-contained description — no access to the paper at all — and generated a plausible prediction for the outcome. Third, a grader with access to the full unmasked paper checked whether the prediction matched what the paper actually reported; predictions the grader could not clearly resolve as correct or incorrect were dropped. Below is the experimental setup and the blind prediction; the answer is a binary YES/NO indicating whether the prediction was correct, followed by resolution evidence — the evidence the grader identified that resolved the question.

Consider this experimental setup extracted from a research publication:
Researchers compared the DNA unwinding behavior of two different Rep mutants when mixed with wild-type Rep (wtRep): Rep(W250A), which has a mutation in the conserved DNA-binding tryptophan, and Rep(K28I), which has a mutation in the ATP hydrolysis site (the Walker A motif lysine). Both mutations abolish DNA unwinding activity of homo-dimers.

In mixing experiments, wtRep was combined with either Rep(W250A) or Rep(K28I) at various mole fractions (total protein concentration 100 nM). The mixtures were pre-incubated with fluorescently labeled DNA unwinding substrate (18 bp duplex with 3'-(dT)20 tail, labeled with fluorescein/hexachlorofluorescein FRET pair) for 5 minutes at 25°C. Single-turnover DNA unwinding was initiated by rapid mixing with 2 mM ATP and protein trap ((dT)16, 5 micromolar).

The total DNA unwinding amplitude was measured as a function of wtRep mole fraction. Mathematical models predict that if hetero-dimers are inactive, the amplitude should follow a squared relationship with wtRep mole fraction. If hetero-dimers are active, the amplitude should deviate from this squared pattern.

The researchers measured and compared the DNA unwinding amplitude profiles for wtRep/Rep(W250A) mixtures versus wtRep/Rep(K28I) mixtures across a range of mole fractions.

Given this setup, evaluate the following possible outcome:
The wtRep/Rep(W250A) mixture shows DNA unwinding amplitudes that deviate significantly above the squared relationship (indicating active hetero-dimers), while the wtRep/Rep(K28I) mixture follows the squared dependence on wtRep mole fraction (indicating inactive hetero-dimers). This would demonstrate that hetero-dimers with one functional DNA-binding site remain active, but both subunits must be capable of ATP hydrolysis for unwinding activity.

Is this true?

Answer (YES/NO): YES